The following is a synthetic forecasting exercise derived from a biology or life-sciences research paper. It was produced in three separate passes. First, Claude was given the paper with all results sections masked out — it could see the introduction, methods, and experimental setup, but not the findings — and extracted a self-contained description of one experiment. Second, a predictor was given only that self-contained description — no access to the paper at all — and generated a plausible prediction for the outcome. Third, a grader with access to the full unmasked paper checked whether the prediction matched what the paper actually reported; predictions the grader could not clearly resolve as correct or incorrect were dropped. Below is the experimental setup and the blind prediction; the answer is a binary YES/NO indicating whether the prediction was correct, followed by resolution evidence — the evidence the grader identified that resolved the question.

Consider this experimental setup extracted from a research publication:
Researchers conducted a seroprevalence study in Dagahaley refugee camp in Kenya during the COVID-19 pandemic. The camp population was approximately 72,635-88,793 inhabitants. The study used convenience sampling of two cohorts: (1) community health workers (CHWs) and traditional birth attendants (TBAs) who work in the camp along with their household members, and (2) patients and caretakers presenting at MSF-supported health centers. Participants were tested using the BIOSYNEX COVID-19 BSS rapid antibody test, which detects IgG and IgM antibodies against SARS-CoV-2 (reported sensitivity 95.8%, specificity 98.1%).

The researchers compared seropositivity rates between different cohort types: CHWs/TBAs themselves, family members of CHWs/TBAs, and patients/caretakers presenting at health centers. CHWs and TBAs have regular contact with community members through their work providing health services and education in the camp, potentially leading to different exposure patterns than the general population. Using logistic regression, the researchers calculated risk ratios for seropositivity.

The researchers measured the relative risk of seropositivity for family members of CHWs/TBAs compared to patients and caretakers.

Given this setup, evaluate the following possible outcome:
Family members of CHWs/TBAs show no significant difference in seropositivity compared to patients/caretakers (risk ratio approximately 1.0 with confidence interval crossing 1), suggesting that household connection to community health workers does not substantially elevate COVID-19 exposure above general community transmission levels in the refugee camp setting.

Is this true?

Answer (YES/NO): NO